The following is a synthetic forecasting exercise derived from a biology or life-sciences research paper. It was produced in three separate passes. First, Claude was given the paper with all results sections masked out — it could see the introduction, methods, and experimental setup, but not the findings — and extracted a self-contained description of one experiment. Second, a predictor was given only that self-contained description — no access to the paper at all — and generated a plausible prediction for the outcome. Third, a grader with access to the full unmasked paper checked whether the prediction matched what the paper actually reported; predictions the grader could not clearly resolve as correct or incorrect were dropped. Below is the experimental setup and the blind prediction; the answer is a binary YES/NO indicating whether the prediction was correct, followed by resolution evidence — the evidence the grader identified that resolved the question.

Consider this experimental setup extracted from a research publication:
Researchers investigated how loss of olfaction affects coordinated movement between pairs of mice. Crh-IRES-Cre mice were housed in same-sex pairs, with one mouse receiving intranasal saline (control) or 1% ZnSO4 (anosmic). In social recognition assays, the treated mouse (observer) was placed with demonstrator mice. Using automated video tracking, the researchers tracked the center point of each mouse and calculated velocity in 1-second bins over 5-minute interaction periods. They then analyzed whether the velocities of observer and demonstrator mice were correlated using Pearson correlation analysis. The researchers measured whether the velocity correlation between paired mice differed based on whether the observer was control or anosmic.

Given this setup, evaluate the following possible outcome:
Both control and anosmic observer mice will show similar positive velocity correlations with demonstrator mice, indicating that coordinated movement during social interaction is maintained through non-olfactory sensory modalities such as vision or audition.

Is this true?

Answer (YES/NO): NO